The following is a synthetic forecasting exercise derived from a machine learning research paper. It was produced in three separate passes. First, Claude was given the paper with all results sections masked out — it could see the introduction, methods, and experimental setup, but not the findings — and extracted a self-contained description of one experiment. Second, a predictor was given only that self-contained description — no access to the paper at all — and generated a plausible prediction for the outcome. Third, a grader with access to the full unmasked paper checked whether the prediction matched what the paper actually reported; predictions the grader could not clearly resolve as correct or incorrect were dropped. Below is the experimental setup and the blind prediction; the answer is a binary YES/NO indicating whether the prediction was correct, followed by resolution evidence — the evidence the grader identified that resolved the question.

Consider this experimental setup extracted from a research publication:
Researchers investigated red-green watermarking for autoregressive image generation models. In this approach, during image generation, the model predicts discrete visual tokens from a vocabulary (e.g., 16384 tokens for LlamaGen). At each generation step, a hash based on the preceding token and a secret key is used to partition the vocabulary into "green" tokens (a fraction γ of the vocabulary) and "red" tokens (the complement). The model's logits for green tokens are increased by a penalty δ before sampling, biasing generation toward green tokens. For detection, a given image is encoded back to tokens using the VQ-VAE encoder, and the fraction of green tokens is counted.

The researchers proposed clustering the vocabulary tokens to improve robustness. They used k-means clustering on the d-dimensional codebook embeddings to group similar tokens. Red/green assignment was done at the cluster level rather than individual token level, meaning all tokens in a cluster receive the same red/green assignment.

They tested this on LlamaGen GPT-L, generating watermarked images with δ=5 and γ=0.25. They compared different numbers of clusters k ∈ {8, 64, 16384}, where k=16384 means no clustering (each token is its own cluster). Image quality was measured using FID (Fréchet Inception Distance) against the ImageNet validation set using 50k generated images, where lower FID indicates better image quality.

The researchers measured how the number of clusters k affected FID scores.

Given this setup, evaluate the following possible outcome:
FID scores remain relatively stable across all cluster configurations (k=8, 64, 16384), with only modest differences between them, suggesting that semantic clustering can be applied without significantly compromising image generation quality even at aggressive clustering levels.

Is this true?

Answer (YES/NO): NO